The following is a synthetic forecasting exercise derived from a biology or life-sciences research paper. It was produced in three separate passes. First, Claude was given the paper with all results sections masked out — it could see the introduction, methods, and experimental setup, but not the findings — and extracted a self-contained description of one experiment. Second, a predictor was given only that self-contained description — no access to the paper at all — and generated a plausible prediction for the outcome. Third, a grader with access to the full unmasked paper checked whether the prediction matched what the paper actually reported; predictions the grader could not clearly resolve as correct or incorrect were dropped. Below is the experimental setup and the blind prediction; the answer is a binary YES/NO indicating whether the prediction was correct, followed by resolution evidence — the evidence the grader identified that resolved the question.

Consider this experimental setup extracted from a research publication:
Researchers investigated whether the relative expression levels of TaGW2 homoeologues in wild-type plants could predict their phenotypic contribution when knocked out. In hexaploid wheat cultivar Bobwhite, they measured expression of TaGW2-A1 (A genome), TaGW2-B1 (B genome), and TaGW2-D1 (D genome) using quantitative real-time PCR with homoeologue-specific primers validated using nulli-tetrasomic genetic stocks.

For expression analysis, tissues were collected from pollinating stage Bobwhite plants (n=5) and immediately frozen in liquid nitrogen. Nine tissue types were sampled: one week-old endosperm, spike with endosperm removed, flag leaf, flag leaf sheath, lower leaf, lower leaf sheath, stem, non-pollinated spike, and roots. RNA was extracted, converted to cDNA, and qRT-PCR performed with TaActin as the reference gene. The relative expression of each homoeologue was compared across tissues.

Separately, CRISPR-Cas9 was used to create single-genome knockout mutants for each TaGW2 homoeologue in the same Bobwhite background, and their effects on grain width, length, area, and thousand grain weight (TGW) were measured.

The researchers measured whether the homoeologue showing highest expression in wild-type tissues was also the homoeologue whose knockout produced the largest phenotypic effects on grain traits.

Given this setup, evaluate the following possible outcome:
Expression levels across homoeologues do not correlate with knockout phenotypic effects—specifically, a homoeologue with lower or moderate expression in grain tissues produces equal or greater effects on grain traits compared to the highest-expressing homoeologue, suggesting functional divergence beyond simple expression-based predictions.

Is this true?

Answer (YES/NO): NO